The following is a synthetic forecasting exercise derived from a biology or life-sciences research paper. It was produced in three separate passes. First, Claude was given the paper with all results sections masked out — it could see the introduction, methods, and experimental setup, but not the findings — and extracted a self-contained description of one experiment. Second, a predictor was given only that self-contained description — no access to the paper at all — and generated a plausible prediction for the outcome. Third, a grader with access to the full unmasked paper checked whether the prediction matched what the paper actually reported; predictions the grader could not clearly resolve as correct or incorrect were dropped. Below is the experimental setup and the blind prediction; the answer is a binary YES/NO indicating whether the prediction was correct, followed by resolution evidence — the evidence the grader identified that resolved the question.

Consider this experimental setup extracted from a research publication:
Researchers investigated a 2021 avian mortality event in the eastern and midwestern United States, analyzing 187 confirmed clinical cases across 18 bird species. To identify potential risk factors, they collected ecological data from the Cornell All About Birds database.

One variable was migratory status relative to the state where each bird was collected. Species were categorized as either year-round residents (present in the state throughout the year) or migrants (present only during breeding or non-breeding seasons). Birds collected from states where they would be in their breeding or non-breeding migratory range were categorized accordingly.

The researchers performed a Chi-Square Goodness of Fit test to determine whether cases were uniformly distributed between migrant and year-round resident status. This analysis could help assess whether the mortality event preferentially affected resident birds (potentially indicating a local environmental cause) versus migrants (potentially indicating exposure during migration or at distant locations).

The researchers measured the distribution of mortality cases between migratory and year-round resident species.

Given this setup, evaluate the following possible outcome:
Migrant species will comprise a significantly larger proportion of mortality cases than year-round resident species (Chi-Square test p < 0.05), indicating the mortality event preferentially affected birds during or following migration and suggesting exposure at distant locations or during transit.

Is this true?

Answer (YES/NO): NO